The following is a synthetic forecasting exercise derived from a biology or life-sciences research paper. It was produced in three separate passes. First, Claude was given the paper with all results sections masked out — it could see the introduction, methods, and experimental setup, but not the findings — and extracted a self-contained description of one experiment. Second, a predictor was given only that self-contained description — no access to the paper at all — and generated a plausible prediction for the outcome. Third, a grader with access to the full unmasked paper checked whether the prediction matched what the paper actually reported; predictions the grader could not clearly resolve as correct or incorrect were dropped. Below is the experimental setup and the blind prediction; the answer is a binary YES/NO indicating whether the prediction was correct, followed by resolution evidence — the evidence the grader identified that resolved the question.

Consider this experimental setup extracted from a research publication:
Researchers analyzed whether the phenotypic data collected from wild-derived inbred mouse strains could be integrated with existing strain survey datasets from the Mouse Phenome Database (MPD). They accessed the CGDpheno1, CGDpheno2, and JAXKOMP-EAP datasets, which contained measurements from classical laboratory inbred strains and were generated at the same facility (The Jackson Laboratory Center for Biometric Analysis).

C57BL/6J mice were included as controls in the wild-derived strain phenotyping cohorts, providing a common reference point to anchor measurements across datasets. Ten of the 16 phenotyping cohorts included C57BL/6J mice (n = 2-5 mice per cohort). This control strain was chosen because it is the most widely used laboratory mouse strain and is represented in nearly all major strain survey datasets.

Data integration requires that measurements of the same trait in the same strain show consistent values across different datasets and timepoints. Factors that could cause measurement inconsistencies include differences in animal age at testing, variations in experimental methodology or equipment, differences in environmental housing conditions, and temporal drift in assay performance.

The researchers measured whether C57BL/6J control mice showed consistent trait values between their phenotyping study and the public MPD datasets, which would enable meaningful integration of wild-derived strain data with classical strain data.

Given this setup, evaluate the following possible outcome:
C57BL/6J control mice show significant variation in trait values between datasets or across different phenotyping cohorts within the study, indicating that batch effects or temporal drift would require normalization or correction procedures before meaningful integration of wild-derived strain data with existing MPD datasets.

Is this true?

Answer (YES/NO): YES